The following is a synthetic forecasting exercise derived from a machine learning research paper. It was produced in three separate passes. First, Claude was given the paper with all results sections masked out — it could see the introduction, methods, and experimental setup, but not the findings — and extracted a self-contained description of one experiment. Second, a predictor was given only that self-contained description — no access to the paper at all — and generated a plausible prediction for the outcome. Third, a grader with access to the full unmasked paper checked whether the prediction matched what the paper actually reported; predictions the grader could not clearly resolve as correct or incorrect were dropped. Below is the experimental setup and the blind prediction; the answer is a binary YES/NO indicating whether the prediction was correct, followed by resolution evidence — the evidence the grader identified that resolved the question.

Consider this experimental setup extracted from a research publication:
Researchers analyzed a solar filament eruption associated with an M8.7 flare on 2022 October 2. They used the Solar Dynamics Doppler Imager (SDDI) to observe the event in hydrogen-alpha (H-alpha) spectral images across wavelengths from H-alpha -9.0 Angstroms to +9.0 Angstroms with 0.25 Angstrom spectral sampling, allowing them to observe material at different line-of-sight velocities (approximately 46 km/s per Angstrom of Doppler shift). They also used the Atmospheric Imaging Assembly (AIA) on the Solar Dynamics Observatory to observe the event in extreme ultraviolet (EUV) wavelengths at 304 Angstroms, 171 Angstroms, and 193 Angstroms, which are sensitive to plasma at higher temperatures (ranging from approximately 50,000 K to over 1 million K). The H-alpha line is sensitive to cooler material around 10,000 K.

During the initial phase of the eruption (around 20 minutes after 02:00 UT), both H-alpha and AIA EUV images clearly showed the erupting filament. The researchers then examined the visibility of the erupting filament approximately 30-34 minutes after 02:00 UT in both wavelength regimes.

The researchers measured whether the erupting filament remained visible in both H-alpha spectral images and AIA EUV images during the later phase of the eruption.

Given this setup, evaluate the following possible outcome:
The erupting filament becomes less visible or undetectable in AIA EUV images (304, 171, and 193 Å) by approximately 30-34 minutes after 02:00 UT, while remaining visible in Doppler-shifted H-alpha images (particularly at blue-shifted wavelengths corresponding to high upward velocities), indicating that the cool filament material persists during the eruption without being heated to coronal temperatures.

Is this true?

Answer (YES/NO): NO